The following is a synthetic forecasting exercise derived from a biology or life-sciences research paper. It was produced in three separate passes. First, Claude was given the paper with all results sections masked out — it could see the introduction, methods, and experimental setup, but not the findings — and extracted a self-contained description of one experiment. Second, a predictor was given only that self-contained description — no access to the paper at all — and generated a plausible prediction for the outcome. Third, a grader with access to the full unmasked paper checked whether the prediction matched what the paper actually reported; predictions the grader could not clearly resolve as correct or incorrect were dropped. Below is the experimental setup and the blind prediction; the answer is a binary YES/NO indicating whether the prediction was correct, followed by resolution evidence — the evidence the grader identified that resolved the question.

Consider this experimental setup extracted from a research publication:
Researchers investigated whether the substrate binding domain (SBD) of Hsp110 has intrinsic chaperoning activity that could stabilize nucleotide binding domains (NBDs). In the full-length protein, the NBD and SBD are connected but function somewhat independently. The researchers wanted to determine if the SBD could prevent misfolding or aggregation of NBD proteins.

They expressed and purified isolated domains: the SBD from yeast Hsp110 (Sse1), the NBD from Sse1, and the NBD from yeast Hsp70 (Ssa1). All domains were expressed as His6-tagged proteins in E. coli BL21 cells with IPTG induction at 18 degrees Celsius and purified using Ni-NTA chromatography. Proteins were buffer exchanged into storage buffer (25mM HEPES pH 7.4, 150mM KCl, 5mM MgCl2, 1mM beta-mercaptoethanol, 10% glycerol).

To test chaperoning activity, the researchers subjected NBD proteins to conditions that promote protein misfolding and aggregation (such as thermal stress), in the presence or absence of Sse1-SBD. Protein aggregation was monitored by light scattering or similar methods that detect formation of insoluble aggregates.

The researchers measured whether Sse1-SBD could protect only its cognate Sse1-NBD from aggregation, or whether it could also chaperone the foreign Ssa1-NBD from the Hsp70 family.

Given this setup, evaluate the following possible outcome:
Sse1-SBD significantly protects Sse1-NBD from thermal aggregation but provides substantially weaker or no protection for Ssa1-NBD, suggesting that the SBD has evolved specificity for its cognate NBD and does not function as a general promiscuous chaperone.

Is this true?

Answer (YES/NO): NO